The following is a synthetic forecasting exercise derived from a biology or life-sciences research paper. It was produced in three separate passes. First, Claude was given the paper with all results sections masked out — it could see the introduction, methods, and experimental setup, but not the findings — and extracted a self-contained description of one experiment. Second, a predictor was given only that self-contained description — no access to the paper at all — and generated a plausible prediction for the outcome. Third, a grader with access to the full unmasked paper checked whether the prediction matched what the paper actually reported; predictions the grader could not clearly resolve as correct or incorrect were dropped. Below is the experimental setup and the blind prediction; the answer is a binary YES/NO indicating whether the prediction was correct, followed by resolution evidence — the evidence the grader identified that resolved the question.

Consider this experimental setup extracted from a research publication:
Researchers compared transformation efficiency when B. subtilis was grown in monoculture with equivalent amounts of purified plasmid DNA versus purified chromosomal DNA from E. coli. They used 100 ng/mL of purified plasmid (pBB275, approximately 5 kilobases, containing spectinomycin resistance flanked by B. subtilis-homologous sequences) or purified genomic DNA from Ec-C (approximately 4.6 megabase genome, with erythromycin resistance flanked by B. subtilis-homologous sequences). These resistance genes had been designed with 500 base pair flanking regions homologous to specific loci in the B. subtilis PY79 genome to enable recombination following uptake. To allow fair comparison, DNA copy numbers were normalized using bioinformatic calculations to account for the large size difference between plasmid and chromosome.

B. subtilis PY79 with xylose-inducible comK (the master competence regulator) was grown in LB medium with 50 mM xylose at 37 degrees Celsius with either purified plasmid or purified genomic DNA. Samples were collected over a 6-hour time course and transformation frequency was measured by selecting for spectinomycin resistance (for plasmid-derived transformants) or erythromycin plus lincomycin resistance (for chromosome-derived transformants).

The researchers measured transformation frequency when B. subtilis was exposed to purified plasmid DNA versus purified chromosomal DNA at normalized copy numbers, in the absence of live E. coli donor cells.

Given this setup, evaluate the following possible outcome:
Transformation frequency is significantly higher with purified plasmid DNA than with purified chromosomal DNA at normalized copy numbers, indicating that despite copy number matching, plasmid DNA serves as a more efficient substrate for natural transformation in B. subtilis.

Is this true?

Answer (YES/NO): NO